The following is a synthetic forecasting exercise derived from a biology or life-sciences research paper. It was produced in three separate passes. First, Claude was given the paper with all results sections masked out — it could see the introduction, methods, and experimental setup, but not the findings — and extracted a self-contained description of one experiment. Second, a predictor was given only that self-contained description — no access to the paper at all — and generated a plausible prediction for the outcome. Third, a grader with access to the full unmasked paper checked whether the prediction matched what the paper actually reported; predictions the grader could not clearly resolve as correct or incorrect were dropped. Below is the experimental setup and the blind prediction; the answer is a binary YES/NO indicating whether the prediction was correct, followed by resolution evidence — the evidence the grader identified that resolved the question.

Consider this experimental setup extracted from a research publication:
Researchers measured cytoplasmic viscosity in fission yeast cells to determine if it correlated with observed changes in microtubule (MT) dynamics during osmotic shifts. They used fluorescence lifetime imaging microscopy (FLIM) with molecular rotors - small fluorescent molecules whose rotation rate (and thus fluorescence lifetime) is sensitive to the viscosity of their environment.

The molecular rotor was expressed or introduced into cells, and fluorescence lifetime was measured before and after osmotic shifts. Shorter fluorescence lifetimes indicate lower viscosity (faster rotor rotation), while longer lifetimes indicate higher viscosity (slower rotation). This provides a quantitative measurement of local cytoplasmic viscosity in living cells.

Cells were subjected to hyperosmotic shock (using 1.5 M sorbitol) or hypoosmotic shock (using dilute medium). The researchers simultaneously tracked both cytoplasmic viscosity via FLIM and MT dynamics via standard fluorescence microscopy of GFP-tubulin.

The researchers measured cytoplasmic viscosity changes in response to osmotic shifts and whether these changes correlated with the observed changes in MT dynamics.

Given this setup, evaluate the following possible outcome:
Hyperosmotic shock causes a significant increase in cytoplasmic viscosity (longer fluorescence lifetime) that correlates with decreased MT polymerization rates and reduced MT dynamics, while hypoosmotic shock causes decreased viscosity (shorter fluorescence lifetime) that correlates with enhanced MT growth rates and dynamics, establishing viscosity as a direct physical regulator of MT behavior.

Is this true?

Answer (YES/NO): NO